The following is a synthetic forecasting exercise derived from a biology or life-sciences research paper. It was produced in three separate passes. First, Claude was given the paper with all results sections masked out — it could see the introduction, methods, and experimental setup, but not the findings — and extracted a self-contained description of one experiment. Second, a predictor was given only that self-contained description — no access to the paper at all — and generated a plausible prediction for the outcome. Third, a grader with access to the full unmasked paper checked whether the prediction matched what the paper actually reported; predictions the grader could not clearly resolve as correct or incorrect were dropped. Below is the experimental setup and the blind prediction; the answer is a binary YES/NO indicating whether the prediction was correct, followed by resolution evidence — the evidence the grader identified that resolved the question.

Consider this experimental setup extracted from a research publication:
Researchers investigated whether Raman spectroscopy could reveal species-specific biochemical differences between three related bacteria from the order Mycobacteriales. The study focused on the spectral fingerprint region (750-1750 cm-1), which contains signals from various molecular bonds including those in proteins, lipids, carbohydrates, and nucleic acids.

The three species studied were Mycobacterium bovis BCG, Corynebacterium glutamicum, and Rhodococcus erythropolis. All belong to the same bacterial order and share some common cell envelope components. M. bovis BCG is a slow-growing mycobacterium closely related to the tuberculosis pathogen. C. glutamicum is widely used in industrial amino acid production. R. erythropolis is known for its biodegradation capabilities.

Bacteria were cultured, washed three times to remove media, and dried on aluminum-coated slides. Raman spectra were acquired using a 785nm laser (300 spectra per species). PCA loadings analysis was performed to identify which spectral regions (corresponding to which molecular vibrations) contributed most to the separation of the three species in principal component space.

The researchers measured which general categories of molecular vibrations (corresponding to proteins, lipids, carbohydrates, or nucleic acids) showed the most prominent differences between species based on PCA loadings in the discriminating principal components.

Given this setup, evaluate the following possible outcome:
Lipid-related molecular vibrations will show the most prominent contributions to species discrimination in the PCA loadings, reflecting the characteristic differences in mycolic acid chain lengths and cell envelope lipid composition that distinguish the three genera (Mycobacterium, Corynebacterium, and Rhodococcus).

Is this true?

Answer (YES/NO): NO